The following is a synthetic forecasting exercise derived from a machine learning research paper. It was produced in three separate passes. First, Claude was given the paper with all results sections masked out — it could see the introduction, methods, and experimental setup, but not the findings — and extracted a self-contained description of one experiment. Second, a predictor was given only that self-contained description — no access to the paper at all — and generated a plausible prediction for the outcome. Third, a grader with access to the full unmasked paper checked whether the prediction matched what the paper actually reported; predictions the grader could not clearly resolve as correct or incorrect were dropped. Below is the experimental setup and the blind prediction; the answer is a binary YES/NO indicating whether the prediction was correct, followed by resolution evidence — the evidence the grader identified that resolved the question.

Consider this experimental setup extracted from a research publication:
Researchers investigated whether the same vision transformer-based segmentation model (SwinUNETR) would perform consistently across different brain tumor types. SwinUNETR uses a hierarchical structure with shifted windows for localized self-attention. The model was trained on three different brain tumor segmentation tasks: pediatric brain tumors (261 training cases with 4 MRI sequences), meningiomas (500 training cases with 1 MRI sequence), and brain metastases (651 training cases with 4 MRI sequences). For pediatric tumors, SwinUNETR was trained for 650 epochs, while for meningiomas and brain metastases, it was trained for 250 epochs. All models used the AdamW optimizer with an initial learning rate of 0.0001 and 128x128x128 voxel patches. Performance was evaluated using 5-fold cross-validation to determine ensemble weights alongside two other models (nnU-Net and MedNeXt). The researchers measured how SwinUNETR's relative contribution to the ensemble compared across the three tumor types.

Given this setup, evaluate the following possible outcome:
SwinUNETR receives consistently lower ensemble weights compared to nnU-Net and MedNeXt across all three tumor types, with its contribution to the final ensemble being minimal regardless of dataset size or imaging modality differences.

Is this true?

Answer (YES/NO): NO